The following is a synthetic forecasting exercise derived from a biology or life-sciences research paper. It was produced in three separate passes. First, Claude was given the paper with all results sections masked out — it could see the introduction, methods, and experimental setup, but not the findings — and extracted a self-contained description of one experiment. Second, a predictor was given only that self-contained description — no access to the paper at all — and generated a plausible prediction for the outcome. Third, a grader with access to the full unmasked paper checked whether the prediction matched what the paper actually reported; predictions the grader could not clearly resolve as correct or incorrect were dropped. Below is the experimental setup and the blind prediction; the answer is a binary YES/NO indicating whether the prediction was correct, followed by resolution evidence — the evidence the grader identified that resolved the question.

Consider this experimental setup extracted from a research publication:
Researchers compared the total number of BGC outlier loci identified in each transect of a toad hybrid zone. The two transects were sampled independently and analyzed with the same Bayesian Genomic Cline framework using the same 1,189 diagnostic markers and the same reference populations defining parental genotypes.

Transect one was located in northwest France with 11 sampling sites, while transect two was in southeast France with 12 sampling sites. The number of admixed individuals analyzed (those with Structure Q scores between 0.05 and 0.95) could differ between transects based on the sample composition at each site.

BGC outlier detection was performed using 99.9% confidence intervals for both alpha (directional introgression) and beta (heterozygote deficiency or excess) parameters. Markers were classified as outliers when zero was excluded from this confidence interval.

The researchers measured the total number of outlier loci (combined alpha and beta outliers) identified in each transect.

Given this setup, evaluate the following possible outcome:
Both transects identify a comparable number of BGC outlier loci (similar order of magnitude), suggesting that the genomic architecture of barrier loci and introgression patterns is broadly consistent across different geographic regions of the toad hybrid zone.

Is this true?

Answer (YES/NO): NO